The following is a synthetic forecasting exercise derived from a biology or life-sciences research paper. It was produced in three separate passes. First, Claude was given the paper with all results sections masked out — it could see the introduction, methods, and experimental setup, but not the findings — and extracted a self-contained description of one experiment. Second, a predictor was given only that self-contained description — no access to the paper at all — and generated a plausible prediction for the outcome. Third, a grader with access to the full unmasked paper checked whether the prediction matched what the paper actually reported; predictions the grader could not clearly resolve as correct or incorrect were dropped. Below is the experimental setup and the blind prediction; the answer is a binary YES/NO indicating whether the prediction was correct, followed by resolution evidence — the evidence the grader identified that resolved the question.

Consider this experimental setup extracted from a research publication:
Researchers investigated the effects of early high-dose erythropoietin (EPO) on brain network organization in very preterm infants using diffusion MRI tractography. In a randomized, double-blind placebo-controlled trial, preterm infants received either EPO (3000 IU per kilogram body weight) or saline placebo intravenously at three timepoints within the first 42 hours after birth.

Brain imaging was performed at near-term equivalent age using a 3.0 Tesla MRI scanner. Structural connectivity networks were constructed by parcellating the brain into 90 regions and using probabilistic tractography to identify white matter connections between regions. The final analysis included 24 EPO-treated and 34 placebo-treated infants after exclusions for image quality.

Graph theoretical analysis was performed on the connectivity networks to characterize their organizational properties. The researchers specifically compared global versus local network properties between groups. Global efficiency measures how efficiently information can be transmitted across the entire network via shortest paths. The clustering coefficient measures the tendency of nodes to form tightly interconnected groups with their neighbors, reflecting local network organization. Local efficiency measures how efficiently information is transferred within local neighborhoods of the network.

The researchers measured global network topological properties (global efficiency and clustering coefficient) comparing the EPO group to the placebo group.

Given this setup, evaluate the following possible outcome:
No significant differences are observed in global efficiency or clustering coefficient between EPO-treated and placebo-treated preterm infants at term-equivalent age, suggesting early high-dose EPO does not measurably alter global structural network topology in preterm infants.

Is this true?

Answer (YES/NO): NO